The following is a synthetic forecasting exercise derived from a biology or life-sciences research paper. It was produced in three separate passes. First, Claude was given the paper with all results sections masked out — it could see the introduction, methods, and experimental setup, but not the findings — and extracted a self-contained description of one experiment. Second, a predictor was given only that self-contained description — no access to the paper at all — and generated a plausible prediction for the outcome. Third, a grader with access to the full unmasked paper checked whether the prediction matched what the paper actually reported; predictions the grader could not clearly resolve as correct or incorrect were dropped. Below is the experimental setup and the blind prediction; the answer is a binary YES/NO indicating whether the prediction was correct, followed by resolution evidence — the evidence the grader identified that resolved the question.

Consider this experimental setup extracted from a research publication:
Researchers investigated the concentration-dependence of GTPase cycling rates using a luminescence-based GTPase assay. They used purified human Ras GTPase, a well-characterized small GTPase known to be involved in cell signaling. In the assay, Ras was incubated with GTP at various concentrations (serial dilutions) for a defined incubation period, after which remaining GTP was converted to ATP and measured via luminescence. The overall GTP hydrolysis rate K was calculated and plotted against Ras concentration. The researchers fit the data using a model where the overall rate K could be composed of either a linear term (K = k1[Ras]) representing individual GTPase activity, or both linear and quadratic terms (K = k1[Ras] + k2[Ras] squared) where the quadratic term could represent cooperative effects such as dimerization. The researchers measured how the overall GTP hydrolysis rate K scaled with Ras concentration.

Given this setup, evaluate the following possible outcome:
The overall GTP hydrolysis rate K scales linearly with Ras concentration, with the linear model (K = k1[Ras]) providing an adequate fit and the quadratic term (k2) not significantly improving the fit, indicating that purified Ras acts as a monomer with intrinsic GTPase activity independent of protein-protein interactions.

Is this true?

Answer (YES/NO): NO